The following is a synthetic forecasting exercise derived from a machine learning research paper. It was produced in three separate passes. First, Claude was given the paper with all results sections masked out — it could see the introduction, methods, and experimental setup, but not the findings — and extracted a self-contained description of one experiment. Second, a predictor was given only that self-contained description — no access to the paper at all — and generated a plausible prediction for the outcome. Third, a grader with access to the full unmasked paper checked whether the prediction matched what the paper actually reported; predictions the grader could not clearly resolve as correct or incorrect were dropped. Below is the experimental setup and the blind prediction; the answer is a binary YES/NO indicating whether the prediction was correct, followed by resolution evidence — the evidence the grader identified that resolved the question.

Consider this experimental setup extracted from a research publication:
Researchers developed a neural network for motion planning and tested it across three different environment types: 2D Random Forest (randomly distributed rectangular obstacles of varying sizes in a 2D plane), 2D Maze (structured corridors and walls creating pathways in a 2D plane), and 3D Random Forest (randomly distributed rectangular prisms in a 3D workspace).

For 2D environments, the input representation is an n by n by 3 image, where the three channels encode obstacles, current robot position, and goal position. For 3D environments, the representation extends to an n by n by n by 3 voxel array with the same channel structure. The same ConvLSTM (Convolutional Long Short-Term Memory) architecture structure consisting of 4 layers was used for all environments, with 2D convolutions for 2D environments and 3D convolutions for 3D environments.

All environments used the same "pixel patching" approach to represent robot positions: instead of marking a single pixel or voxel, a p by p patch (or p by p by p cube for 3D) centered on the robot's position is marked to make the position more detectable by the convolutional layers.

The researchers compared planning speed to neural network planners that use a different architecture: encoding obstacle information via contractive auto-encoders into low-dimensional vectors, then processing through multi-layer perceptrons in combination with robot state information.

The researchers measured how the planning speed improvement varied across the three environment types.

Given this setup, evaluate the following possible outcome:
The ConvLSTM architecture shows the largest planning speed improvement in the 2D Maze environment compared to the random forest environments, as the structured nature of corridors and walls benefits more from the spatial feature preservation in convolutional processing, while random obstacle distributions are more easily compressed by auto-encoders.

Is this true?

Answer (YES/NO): NO